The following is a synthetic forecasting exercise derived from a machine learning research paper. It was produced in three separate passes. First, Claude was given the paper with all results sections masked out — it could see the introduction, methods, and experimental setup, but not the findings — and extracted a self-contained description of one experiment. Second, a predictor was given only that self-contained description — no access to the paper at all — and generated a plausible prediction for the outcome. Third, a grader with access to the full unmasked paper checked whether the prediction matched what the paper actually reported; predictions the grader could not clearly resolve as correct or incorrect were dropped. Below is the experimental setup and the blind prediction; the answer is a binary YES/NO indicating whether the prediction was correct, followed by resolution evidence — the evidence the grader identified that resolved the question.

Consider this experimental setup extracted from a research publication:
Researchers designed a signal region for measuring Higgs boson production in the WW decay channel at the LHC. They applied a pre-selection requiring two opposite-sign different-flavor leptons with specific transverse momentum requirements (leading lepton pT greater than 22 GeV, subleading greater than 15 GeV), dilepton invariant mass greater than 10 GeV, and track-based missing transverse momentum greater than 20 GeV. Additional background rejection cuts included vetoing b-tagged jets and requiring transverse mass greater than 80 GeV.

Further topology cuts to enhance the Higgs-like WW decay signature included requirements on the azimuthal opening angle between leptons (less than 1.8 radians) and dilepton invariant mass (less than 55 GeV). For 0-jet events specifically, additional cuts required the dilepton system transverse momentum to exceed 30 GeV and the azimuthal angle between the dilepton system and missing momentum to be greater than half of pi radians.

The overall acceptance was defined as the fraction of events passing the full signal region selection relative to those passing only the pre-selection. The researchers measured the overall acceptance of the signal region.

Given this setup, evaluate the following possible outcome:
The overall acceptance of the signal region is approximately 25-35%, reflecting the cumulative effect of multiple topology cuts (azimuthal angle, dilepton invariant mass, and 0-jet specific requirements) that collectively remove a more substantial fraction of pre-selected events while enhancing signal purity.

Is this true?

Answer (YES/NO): YES